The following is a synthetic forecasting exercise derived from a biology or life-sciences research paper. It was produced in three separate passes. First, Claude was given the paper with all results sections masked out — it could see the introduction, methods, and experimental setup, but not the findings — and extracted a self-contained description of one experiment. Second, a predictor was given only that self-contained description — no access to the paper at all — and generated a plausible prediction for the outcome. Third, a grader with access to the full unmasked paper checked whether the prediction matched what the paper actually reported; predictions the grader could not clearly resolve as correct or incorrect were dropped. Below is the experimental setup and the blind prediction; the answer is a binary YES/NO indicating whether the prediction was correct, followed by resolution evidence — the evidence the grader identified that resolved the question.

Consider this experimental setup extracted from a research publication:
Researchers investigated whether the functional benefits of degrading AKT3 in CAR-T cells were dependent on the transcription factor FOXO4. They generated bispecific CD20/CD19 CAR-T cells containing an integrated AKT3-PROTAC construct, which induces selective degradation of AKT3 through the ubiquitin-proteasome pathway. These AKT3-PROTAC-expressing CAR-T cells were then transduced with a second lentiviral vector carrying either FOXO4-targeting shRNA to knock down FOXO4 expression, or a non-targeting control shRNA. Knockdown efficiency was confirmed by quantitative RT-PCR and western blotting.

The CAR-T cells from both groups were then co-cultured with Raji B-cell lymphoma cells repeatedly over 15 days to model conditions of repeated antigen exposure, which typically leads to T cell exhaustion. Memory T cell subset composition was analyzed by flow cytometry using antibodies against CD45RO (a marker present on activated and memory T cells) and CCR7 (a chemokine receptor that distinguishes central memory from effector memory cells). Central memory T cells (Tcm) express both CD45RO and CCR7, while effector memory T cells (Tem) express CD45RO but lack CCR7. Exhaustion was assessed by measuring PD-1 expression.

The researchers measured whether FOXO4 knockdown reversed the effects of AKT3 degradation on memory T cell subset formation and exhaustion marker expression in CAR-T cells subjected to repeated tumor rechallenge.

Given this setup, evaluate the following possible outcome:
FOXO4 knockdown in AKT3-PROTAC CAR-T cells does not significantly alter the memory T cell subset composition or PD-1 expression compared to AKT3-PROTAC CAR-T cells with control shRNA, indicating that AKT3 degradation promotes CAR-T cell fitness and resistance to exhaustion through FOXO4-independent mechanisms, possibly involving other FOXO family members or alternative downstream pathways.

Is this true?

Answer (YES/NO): NO